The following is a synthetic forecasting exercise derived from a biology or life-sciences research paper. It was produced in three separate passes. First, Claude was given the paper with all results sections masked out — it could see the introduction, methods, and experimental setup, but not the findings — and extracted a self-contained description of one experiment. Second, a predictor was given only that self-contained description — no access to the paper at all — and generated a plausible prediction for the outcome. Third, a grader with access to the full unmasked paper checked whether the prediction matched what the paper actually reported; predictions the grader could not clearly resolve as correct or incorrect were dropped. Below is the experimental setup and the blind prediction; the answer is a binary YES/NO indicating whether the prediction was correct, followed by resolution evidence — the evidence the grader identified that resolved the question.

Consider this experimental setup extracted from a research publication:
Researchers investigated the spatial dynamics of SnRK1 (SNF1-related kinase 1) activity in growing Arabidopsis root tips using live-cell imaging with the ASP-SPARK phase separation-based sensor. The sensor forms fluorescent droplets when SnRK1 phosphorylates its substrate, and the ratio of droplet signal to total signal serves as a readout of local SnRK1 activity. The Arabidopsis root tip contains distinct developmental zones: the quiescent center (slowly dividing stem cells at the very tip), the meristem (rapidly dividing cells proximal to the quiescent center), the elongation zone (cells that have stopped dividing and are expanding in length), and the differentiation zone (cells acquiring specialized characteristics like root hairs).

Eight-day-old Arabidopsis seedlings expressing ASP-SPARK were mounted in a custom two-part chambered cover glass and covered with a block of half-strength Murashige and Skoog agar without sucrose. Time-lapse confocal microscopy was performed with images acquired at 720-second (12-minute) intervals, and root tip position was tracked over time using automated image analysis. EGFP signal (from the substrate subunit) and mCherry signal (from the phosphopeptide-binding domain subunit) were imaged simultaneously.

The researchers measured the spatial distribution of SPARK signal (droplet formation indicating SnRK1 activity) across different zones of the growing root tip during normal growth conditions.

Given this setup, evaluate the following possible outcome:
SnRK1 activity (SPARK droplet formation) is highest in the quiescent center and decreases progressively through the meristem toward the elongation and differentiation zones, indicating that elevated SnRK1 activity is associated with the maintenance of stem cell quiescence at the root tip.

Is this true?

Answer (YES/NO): NO